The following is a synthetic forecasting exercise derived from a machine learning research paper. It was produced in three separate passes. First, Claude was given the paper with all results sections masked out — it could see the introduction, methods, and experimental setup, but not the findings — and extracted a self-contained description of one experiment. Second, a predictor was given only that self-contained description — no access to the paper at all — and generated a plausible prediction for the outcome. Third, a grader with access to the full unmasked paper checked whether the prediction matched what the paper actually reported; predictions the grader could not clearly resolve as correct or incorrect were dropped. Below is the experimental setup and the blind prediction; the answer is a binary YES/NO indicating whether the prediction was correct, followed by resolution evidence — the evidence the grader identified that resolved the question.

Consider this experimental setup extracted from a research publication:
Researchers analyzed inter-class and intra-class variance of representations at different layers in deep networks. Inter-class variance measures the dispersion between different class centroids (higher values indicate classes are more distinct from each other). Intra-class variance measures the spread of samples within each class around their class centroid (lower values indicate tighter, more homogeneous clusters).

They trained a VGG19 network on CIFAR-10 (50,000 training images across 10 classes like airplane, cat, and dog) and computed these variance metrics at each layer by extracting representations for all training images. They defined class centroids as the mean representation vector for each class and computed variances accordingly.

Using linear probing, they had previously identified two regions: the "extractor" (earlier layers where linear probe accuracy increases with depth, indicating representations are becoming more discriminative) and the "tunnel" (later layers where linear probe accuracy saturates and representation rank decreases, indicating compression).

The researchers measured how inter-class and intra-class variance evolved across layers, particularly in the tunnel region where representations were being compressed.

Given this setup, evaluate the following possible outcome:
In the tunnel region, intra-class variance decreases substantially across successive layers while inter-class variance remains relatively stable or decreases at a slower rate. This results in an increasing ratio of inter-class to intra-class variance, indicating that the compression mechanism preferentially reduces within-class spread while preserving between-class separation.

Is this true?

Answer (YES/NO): NO